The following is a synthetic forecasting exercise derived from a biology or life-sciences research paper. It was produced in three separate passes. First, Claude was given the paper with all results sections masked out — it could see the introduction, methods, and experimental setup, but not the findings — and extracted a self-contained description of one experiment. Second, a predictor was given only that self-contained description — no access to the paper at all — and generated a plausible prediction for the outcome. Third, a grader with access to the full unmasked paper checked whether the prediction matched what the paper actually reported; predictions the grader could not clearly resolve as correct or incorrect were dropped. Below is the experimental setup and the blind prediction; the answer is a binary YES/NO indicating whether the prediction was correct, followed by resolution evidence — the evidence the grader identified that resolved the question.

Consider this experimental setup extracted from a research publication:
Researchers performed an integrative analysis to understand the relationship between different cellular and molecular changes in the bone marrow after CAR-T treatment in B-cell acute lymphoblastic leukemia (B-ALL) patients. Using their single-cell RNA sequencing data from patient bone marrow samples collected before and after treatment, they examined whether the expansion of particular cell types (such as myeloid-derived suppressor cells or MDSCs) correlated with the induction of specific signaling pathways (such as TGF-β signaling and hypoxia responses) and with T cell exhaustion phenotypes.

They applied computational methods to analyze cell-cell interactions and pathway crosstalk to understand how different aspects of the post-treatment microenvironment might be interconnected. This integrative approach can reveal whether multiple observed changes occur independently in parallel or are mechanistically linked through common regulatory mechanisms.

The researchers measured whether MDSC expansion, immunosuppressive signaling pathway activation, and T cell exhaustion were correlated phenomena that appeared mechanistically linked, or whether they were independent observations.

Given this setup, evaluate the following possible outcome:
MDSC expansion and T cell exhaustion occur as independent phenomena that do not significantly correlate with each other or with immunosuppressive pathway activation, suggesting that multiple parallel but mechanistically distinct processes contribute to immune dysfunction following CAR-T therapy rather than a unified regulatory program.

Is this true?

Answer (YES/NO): NO